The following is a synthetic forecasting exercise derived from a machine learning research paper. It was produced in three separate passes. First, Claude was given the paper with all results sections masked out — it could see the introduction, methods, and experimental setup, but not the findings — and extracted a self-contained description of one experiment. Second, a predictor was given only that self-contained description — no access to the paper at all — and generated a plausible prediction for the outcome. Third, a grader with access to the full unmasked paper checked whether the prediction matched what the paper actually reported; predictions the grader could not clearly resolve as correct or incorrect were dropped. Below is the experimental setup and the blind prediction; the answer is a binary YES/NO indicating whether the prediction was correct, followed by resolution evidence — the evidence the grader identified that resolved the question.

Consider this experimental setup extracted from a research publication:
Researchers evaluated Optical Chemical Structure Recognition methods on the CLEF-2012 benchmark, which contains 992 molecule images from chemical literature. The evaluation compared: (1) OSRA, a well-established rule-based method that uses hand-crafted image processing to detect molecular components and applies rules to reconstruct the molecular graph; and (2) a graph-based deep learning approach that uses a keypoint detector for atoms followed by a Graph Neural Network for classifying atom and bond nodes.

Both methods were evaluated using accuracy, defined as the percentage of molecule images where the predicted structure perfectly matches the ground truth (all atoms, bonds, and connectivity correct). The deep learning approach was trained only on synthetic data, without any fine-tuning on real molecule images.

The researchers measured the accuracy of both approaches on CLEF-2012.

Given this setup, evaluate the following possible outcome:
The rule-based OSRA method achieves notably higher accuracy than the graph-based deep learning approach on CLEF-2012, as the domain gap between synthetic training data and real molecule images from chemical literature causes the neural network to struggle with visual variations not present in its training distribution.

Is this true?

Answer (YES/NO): NO